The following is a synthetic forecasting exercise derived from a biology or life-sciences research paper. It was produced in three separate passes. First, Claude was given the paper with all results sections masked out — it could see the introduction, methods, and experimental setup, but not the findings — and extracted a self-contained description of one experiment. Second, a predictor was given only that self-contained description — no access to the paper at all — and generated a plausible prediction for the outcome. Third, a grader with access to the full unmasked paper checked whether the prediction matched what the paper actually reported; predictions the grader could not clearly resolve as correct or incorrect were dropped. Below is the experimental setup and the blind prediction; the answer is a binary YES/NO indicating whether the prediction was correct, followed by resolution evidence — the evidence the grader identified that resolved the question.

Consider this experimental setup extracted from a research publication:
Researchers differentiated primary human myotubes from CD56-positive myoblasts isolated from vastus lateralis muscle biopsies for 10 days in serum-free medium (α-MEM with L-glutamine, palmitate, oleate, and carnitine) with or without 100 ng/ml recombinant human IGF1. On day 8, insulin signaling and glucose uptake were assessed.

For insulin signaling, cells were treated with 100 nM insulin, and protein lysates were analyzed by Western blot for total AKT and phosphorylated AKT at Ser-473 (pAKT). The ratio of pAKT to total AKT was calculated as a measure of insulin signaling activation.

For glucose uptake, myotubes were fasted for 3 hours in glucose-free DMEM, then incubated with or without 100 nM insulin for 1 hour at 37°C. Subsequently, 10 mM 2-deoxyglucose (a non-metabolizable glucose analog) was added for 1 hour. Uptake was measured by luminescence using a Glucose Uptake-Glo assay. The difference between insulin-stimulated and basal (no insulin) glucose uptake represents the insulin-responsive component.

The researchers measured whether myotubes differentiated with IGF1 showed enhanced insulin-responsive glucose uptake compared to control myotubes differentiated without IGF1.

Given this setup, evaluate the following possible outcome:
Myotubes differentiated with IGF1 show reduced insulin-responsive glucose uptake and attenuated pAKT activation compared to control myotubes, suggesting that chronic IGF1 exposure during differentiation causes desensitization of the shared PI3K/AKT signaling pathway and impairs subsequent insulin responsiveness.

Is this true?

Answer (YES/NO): NO